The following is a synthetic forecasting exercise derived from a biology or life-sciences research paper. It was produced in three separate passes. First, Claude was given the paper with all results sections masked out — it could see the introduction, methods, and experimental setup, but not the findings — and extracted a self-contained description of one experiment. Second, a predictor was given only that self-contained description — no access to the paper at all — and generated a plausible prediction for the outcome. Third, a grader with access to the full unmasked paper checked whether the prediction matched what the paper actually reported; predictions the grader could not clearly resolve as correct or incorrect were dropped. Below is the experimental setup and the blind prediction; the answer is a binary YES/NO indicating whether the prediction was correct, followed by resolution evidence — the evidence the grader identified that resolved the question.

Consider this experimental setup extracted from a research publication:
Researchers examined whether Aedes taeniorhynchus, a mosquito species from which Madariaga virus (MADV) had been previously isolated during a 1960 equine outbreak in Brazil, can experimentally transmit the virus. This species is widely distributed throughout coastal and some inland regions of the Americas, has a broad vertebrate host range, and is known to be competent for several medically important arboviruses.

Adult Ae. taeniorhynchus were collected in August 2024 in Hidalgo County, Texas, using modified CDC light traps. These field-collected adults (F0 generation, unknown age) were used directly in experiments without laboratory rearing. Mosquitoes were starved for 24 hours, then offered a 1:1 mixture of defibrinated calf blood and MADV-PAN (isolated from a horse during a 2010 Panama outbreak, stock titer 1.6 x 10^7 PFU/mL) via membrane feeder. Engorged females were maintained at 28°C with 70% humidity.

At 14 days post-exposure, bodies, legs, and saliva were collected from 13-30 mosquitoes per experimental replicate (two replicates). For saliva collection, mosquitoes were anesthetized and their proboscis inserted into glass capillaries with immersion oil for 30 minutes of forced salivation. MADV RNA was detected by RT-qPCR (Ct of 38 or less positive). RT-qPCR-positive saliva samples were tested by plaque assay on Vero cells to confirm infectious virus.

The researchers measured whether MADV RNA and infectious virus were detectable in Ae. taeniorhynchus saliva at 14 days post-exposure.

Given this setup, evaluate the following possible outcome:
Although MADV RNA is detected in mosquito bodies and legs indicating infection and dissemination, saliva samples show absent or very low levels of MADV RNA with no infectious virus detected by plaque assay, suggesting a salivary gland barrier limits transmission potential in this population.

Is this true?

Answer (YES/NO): NO